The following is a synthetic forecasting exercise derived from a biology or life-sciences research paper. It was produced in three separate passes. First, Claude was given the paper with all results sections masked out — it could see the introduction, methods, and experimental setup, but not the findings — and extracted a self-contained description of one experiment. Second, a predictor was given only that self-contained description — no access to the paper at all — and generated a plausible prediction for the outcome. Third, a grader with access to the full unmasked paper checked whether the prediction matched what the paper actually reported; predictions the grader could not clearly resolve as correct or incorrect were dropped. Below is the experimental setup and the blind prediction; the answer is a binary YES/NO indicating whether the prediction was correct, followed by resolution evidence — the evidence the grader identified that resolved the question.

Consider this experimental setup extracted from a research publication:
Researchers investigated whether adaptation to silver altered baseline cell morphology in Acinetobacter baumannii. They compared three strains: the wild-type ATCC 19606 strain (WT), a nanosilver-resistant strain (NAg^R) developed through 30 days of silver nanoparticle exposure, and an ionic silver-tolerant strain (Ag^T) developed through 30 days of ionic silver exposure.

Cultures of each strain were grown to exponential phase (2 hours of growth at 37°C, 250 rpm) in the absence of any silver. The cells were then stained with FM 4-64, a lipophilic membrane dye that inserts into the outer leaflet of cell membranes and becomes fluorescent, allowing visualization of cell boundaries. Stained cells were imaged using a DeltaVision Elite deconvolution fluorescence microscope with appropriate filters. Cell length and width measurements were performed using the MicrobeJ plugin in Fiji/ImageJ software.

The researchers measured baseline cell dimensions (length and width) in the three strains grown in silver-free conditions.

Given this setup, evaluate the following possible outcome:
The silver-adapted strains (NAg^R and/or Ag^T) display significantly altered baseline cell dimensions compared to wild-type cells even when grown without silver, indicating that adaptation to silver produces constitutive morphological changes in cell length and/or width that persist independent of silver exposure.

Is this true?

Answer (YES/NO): YES